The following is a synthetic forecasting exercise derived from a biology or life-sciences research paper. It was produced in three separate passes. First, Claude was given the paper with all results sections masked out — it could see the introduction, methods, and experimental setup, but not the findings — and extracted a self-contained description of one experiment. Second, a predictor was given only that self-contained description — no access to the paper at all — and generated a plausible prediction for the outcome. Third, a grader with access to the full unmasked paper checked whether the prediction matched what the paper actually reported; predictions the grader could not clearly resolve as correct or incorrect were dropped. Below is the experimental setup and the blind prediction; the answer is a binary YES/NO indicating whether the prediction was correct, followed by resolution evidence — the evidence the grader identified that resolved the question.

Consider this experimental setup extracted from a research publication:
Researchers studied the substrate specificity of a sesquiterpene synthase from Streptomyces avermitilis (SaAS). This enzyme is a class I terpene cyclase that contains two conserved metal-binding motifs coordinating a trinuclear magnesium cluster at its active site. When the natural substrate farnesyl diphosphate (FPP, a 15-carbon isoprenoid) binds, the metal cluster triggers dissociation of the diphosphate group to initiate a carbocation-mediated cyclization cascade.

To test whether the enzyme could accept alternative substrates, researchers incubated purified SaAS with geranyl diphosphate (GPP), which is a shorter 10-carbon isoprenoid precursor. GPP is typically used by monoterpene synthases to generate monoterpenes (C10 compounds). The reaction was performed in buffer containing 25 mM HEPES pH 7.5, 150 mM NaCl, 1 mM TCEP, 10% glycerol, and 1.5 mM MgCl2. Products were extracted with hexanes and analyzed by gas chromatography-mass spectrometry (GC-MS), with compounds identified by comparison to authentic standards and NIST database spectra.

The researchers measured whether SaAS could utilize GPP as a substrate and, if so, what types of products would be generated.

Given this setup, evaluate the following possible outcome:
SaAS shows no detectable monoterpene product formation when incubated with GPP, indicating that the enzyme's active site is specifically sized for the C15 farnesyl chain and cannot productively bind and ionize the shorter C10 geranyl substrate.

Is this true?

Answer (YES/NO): NO